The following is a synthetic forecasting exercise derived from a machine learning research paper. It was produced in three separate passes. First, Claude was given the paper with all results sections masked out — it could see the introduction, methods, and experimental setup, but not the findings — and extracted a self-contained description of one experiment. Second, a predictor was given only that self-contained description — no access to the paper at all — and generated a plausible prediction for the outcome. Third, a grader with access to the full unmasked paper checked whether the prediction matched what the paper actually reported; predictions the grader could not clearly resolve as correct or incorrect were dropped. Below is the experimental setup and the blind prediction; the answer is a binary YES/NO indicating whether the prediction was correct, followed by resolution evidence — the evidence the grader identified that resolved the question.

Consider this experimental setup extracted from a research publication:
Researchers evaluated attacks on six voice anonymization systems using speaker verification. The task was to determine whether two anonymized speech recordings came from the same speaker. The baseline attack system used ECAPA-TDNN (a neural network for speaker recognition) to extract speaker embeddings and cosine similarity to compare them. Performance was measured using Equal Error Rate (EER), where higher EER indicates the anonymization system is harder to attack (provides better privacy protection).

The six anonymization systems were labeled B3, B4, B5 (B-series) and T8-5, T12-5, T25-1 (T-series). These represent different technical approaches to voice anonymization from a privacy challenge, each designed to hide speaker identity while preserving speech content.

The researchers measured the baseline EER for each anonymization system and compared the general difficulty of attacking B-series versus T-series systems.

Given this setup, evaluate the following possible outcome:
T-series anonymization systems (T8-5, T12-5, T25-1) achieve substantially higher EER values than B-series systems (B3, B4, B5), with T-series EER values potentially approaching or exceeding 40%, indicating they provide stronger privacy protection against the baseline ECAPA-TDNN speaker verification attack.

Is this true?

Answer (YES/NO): YES